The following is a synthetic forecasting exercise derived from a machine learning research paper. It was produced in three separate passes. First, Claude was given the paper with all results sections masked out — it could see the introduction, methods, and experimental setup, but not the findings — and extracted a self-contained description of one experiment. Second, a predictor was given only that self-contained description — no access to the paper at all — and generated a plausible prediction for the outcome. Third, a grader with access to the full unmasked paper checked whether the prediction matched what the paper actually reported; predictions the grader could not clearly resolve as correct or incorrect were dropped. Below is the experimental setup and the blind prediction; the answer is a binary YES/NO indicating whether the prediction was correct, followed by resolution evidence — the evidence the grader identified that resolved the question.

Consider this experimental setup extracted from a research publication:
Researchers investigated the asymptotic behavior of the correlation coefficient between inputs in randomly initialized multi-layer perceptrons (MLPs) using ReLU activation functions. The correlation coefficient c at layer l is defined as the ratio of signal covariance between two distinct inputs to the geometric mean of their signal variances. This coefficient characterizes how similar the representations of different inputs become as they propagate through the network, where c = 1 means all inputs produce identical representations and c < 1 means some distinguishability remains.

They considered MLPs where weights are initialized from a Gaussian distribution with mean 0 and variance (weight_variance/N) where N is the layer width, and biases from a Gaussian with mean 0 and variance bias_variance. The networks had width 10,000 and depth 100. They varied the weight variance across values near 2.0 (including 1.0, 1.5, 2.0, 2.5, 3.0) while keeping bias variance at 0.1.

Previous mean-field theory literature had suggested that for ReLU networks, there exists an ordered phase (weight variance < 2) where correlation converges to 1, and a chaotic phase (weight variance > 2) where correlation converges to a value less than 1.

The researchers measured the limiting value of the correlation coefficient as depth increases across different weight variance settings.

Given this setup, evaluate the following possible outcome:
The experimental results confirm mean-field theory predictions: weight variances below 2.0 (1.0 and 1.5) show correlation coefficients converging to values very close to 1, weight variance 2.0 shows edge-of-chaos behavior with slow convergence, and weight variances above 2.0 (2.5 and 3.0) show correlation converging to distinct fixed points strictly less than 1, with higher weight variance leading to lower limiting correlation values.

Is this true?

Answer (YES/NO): NO